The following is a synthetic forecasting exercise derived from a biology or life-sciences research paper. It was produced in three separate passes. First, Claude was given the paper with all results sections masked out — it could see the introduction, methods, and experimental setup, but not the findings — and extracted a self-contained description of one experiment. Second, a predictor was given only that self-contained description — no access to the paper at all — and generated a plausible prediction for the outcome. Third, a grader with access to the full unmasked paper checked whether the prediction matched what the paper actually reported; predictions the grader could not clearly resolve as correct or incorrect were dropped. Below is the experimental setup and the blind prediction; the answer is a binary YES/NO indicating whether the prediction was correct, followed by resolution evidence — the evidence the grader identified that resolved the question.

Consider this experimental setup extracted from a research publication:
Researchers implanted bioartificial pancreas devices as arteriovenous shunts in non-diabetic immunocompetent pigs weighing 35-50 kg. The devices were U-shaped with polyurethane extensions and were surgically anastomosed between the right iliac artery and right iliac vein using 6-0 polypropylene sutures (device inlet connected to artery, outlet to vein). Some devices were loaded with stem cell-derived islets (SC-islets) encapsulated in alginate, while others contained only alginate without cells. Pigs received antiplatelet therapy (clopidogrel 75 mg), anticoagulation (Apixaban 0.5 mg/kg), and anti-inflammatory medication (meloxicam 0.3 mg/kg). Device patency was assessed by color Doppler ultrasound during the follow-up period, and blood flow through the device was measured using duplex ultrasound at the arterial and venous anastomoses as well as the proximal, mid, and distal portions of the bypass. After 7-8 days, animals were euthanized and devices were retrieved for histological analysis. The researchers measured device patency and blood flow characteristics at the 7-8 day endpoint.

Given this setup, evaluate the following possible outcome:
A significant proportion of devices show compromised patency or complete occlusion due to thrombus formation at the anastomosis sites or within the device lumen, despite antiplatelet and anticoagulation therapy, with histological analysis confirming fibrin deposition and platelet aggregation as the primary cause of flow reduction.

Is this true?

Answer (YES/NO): NO